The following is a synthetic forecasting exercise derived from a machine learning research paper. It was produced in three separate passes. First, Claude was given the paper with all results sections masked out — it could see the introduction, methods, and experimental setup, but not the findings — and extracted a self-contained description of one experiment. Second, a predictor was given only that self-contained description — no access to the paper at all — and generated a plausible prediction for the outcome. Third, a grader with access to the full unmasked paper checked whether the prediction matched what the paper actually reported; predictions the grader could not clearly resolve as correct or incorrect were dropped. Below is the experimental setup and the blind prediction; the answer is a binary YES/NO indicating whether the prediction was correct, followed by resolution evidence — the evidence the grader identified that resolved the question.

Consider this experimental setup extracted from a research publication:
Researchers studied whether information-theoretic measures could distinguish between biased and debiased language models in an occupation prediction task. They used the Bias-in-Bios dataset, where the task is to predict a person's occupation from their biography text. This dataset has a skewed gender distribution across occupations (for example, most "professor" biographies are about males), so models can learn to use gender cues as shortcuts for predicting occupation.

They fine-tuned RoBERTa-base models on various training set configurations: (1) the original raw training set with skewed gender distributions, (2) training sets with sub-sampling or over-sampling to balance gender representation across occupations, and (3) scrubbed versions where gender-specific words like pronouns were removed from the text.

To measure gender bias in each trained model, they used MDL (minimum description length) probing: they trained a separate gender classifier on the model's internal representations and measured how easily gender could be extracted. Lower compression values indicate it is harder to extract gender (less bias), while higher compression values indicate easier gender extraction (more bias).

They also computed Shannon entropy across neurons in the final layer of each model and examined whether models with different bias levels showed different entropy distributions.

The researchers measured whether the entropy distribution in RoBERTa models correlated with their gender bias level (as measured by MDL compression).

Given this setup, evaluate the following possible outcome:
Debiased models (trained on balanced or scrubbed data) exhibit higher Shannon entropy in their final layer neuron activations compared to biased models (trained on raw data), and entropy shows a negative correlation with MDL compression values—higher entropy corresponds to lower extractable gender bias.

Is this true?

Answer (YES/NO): NO